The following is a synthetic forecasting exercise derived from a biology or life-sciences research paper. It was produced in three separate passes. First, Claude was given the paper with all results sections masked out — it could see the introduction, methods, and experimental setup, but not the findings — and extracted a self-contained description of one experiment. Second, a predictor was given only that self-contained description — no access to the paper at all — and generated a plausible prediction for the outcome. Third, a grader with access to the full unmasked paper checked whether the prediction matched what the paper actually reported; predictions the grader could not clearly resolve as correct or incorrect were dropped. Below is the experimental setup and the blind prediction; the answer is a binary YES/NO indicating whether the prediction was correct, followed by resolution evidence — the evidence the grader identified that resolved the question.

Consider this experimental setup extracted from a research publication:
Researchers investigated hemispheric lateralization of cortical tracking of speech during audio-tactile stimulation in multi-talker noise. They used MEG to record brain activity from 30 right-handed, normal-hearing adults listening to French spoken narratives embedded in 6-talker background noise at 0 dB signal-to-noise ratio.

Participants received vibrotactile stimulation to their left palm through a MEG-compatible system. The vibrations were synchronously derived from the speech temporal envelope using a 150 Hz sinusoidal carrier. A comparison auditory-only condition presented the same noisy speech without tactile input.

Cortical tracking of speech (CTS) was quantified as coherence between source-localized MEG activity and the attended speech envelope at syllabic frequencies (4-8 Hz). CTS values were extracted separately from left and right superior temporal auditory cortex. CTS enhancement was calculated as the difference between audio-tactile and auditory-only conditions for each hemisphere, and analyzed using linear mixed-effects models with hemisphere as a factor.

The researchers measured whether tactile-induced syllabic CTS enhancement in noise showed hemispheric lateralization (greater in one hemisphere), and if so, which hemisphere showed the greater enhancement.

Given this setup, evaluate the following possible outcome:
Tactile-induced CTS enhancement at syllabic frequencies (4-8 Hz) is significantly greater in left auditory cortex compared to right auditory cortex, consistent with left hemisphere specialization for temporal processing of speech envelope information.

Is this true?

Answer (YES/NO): NO